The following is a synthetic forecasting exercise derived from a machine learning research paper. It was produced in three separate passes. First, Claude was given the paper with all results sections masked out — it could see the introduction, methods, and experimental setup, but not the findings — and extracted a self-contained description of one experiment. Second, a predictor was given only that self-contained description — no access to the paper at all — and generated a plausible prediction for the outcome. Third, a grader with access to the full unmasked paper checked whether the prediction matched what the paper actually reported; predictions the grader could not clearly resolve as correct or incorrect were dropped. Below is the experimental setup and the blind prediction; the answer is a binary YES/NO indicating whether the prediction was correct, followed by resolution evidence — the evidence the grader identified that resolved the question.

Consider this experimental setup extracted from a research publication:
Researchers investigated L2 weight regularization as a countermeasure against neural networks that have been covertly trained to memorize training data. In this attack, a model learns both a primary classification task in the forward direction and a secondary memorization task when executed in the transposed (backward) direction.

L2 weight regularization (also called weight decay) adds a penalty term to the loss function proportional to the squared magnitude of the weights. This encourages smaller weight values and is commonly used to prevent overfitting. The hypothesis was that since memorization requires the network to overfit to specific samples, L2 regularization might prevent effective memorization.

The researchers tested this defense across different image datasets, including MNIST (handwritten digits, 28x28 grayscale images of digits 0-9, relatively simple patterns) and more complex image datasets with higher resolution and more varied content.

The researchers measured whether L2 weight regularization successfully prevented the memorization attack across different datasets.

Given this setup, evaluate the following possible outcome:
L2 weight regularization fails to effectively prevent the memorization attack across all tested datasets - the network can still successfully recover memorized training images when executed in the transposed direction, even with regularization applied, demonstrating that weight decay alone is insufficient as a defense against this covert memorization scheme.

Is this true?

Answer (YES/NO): NO